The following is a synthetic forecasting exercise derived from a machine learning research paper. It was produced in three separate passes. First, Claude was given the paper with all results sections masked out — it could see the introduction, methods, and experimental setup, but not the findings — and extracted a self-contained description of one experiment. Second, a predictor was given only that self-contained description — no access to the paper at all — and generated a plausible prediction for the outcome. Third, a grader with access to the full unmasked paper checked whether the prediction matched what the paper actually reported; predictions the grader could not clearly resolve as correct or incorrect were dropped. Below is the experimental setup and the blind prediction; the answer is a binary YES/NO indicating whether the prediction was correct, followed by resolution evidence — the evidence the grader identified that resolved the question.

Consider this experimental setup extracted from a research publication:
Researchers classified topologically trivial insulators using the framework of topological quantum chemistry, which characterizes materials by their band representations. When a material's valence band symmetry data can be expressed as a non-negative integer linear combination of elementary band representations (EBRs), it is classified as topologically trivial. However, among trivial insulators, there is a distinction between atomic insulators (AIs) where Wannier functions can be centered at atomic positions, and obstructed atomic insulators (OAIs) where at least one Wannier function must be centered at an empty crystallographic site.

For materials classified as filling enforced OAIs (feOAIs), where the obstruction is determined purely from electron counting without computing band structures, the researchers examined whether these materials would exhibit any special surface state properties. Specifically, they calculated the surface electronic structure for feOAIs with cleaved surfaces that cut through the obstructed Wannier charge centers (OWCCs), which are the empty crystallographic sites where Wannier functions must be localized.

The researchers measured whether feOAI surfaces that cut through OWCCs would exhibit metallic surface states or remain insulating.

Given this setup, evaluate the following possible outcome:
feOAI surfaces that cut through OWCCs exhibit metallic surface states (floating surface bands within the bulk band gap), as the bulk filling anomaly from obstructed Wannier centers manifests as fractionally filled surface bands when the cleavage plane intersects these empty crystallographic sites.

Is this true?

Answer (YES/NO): YES